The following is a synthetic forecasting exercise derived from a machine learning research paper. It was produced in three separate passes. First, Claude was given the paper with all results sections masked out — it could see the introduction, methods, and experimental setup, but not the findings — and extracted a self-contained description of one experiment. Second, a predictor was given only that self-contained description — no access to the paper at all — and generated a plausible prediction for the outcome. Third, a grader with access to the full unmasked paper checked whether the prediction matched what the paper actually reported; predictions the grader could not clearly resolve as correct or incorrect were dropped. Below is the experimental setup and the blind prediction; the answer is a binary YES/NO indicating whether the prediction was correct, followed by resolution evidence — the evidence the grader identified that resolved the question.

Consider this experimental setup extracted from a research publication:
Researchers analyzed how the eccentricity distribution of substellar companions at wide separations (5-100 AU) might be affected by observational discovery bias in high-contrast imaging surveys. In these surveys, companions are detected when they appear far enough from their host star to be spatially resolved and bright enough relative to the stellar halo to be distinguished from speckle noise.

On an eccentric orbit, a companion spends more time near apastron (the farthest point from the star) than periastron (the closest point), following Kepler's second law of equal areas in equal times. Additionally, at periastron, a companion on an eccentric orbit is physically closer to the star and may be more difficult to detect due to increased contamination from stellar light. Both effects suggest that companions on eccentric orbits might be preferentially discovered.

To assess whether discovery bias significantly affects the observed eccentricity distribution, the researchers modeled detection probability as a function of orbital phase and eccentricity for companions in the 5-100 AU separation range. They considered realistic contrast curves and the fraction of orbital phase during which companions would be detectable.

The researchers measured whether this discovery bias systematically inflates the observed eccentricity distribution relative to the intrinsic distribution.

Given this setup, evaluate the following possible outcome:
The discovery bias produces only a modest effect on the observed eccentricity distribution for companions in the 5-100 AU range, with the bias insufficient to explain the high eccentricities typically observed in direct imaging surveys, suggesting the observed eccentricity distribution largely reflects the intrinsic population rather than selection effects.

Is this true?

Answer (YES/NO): YES